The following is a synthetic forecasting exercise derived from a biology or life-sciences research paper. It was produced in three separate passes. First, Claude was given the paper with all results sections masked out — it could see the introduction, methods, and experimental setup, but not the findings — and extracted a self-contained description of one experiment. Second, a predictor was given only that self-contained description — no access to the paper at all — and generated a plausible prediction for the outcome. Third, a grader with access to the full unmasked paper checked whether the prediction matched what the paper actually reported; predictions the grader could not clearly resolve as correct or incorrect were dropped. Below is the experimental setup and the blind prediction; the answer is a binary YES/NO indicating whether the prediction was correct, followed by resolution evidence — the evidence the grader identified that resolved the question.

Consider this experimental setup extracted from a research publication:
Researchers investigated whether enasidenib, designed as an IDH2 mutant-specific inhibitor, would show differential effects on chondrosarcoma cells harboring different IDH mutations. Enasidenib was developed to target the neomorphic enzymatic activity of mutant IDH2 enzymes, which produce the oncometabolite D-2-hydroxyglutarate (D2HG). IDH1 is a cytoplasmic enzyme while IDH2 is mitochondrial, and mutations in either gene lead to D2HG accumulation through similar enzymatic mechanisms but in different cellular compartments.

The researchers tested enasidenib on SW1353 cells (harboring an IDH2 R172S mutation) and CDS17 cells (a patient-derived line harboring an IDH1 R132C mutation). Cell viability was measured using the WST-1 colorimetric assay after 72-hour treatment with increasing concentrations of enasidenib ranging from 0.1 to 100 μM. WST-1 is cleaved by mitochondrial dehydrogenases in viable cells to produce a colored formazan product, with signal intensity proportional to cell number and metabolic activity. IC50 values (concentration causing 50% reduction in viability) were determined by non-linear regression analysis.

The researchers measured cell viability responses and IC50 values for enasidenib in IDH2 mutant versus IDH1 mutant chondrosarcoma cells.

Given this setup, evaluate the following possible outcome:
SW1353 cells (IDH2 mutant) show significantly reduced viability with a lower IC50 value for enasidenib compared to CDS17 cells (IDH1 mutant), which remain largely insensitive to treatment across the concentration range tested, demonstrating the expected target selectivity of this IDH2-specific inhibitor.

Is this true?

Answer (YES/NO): NO